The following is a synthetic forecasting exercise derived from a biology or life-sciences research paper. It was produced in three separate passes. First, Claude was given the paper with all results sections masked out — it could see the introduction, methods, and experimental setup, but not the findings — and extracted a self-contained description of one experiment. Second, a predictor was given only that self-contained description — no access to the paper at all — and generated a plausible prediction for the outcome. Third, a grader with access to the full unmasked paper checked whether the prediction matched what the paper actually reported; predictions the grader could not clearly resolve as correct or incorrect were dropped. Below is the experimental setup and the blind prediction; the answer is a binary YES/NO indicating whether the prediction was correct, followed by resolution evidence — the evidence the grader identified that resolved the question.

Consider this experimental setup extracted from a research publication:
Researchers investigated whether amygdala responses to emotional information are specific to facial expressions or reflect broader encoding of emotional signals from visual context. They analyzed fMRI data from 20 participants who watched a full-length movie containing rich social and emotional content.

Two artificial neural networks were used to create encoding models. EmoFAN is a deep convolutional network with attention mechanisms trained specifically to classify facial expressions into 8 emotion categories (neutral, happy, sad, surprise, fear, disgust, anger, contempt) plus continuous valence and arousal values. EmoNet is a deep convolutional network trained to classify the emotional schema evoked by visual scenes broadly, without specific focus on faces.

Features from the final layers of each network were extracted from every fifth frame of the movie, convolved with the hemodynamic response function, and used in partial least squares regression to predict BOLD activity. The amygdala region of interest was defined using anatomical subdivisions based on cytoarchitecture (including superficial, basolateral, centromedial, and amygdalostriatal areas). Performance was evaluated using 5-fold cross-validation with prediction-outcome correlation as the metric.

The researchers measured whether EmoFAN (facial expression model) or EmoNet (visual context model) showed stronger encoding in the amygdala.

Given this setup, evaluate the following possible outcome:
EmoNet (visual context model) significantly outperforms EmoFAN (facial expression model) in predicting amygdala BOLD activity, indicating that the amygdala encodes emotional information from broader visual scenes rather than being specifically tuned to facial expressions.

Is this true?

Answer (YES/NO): NO